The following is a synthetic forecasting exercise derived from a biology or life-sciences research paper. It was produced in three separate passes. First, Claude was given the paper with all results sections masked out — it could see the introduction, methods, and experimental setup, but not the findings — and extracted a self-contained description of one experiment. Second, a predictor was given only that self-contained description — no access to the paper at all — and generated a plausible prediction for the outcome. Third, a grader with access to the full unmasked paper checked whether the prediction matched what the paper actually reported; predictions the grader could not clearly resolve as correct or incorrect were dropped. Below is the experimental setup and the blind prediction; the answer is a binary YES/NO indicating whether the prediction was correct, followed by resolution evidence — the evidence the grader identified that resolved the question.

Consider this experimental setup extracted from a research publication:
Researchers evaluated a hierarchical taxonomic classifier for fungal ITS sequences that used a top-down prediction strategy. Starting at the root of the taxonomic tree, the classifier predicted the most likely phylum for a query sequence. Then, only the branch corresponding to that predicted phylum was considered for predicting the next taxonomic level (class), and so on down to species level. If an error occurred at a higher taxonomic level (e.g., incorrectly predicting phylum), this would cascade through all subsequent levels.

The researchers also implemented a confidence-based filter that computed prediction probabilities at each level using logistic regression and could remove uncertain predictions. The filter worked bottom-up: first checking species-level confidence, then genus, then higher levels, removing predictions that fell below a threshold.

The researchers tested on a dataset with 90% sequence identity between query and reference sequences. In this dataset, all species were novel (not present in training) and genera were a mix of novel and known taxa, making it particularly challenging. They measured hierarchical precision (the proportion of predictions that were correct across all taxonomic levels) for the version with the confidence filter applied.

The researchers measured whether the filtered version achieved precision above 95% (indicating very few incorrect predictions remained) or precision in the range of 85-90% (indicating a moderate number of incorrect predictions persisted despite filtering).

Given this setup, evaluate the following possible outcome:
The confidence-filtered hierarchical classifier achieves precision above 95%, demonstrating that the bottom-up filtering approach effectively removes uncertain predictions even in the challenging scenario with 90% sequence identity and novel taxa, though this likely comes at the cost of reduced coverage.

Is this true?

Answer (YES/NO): YES